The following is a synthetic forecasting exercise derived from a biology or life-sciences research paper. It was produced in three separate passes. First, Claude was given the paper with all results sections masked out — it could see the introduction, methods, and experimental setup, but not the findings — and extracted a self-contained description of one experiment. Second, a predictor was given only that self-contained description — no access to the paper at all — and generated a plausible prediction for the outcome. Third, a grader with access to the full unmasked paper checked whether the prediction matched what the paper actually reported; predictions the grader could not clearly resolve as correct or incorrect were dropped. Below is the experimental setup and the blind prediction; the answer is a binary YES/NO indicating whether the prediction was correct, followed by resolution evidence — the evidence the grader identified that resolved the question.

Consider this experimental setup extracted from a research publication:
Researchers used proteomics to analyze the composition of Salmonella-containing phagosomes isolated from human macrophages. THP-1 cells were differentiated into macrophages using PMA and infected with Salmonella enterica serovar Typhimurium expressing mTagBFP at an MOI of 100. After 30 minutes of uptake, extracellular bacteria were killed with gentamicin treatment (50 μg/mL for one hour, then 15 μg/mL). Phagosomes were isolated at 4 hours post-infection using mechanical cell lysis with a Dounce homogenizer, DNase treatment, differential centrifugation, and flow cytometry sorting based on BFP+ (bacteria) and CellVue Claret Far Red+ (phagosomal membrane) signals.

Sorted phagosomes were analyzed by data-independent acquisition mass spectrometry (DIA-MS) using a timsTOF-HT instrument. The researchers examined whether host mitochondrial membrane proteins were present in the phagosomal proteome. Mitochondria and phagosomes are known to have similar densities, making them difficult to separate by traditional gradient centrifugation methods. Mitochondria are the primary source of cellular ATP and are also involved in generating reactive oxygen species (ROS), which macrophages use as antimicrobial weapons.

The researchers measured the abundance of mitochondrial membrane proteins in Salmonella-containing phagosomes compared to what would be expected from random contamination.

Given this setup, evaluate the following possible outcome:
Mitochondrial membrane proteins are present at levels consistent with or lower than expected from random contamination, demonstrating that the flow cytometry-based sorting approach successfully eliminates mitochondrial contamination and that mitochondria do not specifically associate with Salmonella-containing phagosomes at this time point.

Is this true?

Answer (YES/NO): NO